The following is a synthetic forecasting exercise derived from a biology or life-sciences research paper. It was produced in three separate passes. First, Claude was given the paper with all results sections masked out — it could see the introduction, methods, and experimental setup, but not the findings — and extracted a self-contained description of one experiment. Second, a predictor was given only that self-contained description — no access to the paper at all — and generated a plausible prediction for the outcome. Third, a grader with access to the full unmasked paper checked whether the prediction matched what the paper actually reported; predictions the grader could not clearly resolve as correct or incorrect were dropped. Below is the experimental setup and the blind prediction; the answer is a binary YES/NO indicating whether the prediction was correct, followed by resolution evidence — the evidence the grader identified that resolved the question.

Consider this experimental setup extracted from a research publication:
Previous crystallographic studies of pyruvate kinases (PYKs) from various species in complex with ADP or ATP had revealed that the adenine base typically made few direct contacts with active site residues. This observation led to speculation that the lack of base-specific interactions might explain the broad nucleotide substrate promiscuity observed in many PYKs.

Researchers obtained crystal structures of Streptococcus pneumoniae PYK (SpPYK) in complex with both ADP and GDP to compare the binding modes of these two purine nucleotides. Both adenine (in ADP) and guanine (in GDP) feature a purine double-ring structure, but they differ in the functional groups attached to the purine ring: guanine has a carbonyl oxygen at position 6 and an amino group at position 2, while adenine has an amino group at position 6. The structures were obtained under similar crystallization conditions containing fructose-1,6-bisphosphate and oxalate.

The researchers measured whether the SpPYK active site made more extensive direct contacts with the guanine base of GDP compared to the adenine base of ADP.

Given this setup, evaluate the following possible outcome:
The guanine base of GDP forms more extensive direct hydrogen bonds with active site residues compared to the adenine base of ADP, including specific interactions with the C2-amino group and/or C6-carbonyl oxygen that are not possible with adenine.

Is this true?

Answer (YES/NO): YES